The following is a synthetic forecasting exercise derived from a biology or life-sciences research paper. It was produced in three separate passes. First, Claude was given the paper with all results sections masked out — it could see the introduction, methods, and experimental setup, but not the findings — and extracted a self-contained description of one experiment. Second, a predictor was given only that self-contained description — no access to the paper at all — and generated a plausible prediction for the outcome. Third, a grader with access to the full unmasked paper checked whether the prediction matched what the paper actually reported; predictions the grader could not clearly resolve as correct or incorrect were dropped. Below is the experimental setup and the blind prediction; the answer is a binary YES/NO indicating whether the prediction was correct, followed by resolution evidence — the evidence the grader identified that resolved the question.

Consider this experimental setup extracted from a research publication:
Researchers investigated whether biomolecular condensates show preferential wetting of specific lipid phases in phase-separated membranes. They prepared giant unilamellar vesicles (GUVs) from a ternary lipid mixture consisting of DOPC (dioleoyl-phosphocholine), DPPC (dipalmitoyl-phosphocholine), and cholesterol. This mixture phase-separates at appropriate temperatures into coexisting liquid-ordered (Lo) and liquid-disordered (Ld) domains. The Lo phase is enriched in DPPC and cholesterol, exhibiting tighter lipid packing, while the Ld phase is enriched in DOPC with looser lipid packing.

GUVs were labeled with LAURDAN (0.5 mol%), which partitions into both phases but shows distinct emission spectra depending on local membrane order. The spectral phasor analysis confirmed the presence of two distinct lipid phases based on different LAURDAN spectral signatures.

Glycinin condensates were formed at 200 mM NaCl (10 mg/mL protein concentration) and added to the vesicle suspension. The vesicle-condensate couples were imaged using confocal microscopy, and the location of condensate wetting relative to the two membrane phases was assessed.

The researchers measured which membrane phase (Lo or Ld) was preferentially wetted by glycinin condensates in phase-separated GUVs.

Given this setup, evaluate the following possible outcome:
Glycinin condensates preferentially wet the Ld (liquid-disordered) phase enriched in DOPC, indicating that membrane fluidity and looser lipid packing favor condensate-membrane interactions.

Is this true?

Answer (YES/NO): YES